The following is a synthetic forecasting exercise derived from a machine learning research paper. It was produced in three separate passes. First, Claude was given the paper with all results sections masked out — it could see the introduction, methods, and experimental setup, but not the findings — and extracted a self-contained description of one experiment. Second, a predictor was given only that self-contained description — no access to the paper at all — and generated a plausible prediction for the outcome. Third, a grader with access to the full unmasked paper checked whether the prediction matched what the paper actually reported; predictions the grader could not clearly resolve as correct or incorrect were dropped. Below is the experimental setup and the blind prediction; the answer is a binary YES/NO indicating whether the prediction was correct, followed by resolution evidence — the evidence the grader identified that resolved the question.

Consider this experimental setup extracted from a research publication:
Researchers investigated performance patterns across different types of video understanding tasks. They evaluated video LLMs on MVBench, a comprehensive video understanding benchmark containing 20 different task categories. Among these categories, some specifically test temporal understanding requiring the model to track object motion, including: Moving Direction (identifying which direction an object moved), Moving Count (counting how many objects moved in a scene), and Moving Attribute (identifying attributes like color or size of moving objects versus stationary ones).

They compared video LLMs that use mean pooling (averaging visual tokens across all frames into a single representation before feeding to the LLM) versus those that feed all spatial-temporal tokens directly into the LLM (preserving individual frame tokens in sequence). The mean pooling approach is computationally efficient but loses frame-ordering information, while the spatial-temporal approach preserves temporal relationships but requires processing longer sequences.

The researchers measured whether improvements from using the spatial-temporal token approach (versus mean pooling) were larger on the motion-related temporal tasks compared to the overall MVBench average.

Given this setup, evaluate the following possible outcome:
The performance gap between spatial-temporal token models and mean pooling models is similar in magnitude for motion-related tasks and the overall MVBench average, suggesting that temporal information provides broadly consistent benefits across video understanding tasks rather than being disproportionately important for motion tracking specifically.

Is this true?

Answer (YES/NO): NO